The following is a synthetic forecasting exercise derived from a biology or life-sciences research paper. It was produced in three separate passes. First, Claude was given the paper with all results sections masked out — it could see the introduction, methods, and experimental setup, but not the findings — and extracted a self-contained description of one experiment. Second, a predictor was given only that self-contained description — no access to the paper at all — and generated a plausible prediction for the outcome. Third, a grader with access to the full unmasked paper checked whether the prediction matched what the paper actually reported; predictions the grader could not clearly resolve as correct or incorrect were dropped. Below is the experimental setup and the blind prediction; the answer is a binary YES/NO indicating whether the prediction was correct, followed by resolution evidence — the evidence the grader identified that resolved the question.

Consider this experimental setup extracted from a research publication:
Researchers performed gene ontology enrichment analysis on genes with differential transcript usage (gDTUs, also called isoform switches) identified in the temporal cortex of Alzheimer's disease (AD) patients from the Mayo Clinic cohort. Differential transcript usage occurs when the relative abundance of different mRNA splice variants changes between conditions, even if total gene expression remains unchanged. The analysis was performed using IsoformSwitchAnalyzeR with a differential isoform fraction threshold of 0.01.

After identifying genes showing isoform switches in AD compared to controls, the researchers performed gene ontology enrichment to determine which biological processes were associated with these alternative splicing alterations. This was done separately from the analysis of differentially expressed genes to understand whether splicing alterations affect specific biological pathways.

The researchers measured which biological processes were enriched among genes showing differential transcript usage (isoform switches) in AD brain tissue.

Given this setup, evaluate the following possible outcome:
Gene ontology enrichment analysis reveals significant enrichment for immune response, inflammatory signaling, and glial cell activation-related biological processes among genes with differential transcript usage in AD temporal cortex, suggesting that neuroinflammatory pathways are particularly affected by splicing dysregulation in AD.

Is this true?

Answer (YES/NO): NO